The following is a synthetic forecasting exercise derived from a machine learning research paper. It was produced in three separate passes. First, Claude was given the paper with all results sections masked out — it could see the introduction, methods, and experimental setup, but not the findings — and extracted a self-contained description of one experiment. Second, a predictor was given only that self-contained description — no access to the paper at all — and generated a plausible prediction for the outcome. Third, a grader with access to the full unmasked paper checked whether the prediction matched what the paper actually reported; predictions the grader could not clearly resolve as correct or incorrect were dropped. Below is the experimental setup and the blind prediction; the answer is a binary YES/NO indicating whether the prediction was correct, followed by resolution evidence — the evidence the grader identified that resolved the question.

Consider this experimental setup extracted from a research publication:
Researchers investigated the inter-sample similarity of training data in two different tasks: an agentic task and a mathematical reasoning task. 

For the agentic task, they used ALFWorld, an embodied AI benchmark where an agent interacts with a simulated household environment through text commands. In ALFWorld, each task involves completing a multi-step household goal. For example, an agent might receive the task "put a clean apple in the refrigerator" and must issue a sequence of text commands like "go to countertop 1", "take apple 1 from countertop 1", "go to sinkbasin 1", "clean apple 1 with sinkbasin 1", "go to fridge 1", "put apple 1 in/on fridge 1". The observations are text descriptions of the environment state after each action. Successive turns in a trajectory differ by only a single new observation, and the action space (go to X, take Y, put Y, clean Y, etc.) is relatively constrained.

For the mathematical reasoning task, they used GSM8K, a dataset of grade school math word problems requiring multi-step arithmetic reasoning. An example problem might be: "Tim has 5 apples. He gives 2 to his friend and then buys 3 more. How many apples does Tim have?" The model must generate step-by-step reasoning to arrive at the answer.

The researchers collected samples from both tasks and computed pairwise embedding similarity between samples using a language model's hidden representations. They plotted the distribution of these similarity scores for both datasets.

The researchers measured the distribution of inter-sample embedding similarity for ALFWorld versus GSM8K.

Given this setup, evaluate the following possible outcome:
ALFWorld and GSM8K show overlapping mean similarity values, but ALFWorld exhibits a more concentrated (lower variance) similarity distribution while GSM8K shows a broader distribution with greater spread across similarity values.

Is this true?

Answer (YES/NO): NO